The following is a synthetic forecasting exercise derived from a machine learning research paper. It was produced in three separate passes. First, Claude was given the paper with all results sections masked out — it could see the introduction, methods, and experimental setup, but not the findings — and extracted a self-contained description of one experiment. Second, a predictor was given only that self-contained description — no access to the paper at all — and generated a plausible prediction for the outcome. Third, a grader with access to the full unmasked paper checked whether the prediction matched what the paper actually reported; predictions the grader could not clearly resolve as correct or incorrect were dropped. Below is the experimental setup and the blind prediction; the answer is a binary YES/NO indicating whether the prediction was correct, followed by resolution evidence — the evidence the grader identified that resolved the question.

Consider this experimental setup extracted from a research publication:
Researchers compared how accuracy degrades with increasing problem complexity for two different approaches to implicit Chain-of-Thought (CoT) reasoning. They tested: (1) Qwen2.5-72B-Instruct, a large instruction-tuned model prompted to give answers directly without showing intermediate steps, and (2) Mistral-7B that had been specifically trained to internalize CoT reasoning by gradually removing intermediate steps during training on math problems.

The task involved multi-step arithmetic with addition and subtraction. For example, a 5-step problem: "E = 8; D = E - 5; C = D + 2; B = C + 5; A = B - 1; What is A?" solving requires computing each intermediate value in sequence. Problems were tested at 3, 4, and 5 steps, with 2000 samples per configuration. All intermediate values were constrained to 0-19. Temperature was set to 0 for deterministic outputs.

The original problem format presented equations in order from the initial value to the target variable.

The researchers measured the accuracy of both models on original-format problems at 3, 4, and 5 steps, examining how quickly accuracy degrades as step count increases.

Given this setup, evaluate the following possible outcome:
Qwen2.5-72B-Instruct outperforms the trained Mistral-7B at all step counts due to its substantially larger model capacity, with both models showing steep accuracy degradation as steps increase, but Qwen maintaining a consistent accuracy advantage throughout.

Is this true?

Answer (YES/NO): YES